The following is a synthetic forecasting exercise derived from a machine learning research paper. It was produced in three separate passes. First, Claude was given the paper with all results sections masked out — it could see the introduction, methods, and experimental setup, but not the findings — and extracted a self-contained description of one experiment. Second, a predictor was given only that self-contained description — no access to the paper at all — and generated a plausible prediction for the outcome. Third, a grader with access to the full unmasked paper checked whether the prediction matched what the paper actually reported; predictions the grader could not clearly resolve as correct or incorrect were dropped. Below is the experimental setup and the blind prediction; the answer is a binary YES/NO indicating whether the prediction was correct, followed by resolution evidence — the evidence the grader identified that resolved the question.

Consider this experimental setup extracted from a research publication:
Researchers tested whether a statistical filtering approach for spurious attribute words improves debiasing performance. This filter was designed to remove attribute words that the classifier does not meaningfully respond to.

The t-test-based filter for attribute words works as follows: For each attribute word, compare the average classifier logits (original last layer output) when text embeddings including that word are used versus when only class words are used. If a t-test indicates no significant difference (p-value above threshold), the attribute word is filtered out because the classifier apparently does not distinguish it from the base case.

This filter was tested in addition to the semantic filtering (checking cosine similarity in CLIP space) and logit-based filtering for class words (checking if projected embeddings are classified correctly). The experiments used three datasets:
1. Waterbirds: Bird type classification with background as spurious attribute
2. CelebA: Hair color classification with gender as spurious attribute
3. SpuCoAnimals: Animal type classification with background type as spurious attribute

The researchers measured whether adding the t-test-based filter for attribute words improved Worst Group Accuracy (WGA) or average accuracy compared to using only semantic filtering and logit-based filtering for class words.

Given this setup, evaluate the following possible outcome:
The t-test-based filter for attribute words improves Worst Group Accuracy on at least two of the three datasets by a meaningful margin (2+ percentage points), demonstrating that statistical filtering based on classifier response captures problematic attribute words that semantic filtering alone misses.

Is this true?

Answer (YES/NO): NO